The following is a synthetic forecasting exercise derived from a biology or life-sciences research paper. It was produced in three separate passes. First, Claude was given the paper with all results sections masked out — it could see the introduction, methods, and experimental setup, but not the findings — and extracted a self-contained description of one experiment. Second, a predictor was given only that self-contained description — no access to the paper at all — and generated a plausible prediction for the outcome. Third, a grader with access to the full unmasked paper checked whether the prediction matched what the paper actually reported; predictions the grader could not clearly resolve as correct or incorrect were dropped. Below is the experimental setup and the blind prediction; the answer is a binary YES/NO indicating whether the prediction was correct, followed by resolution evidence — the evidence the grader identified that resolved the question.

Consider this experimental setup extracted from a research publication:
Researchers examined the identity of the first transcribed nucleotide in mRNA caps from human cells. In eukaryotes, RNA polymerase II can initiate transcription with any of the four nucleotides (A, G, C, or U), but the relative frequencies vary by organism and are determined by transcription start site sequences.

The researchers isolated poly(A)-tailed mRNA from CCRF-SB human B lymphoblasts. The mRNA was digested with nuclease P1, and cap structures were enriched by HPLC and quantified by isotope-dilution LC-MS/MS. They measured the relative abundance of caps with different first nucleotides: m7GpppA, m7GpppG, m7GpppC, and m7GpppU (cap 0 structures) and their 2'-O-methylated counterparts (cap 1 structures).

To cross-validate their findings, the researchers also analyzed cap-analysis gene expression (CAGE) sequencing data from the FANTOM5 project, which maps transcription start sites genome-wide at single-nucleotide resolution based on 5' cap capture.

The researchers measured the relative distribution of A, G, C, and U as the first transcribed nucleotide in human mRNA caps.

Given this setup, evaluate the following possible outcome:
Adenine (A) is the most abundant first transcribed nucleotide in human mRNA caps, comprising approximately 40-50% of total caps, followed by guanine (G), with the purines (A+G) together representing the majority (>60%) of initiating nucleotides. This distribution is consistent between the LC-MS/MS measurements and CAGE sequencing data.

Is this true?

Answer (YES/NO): NO